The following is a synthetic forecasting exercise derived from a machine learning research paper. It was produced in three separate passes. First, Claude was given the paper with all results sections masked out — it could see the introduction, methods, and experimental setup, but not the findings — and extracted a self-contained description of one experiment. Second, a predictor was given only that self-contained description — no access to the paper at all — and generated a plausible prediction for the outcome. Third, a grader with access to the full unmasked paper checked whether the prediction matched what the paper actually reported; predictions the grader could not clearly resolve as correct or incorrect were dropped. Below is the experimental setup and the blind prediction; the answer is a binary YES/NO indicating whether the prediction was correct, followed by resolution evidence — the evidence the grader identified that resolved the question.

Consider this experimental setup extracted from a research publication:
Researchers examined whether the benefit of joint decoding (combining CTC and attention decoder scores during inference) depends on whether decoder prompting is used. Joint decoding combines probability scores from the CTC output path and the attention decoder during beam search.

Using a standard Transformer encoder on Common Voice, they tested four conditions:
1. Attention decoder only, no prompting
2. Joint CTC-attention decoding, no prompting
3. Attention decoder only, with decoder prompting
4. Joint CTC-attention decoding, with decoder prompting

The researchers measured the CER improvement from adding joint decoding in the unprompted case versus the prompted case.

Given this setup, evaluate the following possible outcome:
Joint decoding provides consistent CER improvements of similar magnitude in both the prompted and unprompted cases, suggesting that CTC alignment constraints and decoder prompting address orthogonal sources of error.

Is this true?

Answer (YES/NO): NO